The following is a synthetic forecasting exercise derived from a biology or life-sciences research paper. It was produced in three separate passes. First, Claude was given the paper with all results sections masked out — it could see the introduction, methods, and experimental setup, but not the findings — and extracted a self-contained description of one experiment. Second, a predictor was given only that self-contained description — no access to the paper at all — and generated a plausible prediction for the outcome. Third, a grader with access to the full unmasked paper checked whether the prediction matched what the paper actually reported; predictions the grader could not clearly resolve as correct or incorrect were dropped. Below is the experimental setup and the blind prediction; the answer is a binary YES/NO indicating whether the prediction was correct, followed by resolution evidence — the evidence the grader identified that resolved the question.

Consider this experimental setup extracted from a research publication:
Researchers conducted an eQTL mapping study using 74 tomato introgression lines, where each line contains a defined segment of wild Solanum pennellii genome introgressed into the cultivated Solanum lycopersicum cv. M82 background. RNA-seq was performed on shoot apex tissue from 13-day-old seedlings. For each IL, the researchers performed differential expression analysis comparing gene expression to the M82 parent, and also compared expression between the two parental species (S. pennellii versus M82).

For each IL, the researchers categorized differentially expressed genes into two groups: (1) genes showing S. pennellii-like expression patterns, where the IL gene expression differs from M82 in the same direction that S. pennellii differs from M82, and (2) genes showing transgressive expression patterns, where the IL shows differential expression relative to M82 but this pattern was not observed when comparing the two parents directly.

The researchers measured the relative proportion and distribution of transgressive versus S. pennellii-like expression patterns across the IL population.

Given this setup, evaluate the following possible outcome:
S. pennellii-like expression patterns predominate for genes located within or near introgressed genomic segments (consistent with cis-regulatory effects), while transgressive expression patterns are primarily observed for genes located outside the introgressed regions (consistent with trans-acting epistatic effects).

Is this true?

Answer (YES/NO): YES